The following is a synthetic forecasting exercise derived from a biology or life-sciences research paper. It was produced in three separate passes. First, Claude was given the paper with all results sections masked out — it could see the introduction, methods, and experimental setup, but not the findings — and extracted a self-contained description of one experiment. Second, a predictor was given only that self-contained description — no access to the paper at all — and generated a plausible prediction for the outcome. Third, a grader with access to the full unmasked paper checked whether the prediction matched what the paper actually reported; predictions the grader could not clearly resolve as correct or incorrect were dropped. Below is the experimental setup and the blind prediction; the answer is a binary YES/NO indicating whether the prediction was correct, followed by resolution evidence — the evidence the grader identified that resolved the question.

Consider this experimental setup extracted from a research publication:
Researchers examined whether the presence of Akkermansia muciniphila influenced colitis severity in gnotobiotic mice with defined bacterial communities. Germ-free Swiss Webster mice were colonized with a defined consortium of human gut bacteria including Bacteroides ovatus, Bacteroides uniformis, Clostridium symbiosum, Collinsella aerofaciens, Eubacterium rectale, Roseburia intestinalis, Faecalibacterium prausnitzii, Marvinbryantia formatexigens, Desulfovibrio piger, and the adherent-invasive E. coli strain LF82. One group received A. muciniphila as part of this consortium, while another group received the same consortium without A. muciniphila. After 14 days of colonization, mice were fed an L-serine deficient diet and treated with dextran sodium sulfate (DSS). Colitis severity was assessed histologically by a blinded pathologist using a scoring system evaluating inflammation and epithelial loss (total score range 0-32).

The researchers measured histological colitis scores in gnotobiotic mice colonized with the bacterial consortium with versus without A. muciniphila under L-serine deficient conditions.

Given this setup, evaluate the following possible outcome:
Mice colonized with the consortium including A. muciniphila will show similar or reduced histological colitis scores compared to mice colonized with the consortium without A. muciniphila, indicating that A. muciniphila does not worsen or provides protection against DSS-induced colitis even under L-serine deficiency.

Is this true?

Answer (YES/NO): NO